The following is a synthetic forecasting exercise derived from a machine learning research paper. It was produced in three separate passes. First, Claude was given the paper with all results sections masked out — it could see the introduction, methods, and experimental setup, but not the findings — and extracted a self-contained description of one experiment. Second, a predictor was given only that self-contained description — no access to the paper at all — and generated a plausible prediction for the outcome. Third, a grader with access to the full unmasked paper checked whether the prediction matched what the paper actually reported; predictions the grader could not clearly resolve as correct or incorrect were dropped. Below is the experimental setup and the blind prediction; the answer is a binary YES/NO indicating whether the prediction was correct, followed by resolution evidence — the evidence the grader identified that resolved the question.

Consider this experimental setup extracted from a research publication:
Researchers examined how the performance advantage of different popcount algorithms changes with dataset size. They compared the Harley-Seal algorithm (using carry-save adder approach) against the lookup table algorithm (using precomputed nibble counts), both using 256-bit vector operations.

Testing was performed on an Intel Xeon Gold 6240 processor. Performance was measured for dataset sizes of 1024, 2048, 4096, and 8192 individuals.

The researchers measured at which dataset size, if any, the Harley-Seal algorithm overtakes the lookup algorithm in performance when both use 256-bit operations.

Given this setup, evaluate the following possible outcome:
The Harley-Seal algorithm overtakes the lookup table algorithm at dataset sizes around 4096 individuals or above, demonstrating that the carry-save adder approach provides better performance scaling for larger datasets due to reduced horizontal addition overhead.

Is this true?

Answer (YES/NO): NO